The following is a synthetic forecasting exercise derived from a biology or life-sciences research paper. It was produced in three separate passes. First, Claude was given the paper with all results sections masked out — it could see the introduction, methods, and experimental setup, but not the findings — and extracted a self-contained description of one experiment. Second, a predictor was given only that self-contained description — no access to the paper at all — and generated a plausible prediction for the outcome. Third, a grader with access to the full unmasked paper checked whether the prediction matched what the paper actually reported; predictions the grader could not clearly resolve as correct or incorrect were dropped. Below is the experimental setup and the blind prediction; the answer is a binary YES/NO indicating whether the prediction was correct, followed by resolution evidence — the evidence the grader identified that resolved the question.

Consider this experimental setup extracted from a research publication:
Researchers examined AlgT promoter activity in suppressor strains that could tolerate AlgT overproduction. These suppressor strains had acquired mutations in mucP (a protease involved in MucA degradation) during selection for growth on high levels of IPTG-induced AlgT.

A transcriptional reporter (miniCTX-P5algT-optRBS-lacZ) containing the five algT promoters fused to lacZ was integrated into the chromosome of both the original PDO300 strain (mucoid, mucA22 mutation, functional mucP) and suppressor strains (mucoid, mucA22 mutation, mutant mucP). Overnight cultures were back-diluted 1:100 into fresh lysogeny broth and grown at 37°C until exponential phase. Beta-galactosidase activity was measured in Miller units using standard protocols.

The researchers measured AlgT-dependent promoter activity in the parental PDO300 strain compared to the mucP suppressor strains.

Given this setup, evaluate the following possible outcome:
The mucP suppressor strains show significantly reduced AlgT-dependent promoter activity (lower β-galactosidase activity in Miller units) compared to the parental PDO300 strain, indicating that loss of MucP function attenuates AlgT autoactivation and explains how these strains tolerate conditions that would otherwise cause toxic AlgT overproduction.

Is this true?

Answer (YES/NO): YES